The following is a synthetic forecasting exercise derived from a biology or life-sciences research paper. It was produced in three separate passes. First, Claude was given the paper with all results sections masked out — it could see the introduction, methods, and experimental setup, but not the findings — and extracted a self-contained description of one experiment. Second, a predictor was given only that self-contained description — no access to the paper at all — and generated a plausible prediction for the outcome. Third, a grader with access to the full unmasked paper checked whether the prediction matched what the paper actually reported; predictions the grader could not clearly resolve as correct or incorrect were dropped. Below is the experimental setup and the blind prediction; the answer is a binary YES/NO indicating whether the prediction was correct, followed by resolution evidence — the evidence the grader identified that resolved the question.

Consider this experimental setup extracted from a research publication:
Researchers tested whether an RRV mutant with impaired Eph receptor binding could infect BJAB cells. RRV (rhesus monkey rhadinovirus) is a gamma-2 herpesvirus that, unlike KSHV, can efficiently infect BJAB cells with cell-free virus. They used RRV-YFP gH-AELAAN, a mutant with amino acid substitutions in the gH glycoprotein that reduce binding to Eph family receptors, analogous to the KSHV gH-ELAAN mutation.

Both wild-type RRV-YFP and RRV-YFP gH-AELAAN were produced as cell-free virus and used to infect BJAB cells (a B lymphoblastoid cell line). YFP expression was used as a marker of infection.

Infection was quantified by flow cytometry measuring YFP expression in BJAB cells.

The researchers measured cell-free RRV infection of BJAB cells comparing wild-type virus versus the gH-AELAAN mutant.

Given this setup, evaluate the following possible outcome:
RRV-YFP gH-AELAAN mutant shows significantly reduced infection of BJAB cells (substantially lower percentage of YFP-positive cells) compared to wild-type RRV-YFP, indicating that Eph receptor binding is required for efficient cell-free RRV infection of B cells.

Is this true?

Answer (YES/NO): YES